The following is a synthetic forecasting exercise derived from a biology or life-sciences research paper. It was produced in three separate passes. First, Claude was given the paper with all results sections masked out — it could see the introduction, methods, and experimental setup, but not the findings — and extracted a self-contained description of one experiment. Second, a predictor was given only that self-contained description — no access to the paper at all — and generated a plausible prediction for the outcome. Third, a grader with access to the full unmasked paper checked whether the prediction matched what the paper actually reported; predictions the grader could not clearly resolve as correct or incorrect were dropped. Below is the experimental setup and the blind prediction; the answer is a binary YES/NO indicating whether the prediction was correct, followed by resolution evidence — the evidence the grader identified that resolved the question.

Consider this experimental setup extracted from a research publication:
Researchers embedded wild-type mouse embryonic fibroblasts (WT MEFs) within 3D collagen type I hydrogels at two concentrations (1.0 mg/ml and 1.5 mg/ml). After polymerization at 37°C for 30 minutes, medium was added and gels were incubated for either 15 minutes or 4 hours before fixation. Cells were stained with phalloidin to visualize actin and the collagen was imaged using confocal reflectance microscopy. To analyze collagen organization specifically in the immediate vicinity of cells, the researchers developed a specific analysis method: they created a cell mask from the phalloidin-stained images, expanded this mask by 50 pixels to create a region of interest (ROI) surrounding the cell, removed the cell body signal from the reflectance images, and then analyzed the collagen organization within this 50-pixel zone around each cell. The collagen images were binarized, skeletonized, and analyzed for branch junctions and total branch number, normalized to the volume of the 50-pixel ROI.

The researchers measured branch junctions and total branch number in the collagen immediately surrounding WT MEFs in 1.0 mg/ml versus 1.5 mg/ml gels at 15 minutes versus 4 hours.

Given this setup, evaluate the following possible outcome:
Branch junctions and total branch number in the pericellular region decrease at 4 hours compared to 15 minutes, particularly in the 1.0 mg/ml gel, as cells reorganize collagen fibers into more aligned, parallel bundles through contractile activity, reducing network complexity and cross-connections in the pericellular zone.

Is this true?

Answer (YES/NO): NO